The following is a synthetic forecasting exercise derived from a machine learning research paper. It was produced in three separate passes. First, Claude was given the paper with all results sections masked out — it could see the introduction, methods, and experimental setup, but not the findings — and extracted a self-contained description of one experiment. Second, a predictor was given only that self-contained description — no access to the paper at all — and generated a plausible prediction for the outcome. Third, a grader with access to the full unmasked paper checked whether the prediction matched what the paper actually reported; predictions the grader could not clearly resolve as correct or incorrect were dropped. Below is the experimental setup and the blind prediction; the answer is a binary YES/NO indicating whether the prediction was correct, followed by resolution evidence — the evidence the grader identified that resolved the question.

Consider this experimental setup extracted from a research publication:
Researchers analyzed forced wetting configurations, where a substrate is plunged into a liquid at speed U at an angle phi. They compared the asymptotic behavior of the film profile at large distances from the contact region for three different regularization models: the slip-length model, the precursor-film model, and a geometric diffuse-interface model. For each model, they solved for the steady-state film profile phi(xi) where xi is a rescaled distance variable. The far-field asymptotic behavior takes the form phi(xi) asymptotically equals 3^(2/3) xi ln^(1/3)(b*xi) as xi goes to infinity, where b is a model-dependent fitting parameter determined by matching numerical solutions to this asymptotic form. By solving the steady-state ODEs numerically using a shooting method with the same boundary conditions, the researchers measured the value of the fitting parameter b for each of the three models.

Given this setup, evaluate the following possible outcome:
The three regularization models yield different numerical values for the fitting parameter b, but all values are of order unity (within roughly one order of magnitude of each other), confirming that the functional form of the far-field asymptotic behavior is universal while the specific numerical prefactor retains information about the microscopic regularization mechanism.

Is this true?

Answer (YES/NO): YES